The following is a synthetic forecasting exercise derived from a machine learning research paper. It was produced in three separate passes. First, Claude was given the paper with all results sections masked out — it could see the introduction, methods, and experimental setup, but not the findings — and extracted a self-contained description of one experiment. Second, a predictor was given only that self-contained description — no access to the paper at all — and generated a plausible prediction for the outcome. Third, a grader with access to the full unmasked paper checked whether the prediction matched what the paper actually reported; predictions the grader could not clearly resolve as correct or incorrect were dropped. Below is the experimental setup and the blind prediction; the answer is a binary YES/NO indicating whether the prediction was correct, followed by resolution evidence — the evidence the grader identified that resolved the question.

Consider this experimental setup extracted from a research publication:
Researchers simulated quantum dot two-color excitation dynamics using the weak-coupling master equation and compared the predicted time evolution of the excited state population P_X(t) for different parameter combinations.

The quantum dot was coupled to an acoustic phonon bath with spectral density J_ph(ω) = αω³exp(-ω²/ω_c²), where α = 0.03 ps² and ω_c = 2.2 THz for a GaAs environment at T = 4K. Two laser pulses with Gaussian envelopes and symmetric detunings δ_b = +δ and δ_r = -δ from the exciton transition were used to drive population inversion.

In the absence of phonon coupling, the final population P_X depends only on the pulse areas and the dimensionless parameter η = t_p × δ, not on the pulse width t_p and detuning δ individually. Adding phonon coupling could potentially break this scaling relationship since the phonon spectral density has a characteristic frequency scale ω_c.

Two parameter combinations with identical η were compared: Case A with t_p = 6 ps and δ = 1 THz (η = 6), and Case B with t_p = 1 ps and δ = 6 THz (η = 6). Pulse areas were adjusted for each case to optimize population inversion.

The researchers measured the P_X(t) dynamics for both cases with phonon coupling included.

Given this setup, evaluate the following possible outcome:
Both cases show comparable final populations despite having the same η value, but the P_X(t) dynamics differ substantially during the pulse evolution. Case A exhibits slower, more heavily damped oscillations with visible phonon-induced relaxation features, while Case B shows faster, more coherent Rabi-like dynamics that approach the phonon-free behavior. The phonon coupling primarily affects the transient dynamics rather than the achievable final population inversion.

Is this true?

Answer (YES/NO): NO